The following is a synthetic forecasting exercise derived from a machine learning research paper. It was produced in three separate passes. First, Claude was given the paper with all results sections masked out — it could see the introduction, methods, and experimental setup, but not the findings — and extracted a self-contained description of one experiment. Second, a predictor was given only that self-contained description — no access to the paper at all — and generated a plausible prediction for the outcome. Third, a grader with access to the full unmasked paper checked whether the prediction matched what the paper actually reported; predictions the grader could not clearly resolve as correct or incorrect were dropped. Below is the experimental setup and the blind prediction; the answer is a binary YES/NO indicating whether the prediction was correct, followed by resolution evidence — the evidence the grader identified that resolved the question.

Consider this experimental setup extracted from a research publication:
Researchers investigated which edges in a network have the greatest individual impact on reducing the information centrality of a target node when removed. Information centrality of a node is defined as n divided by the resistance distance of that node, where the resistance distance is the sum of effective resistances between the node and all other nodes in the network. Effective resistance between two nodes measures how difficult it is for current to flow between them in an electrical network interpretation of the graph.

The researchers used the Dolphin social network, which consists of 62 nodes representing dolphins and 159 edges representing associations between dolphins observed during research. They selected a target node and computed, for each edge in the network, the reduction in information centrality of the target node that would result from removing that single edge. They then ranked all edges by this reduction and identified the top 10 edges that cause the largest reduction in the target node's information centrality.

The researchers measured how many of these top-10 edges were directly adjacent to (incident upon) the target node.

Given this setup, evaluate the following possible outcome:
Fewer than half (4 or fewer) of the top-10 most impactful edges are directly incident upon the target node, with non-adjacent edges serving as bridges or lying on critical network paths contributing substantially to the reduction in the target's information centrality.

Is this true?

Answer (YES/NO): YES